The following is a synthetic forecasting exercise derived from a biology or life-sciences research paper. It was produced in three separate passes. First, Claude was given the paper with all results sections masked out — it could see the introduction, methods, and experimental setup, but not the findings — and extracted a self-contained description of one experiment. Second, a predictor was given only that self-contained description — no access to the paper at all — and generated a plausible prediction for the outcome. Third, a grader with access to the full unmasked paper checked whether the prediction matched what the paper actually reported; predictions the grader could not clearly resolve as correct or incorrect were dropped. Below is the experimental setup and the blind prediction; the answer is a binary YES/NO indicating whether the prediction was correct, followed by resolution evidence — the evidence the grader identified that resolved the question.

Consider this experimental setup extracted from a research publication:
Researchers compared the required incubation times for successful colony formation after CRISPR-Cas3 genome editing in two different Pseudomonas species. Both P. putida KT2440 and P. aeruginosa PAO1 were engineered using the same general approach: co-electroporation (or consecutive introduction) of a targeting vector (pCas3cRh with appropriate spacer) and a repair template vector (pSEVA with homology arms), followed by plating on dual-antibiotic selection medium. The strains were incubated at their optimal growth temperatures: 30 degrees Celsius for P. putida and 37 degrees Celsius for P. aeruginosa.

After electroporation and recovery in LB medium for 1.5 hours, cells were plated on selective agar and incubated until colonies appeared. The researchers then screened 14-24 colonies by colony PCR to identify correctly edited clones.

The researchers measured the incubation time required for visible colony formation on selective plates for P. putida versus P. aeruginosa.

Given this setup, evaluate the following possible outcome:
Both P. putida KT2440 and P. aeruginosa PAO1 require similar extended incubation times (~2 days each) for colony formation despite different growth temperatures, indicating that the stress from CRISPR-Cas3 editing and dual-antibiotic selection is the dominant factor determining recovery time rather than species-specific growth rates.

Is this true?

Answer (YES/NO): NO